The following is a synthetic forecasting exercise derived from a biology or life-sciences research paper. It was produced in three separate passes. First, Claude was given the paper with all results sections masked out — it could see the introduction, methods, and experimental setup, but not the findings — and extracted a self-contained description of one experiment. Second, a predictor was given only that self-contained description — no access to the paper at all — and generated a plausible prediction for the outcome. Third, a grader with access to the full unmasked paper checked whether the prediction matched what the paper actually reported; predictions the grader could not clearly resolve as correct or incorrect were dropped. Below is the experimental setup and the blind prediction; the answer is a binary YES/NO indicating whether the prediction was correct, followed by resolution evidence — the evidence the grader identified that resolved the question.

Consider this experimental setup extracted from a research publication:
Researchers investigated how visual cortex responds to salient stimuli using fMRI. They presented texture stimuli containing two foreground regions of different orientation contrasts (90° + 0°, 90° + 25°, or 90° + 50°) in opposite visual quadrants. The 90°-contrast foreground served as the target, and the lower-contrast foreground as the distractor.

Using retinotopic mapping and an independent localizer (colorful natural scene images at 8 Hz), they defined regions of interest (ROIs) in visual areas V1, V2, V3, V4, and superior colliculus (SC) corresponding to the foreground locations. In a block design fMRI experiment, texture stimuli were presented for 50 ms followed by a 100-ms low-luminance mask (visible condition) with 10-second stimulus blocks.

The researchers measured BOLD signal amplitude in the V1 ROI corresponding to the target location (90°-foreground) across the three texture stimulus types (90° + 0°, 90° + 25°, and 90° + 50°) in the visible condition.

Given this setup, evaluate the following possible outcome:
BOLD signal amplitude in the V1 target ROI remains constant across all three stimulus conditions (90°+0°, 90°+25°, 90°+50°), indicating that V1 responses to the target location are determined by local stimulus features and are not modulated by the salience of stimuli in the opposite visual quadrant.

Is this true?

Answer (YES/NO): NO